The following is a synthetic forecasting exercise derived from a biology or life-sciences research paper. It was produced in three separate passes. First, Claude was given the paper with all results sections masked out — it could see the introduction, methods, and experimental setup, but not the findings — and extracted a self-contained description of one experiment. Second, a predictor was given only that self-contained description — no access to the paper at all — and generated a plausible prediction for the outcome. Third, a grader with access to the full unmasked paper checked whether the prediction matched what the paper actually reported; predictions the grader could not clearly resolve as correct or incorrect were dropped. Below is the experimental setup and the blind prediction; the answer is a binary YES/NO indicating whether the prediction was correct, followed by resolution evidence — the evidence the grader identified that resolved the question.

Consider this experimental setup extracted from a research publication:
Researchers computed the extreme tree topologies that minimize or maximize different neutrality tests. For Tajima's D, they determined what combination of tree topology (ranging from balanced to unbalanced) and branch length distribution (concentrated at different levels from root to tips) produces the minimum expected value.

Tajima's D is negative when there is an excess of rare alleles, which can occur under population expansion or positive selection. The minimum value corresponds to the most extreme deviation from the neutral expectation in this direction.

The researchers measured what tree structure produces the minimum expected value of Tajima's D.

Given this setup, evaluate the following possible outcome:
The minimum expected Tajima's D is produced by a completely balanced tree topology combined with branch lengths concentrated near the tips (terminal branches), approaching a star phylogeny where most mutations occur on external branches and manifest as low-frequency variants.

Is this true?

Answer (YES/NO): NO